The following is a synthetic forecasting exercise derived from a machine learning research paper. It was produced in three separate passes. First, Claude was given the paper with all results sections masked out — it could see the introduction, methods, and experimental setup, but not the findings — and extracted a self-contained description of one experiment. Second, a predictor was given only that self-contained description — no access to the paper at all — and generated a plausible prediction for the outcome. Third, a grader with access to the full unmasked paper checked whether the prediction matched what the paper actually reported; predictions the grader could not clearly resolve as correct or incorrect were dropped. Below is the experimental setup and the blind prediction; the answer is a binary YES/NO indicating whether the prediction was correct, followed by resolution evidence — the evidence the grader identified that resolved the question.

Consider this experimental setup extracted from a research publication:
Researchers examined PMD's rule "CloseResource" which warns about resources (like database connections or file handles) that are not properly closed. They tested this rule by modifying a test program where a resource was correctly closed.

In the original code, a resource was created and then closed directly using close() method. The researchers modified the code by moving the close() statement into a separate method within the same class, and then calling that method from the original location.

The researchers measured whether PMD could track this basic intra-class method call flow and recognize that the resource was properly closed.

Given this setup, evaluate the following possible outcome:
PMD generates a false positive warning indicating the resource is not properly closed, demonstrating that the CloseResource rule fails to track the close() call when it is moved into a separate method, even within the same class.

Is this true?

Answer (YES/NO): YES